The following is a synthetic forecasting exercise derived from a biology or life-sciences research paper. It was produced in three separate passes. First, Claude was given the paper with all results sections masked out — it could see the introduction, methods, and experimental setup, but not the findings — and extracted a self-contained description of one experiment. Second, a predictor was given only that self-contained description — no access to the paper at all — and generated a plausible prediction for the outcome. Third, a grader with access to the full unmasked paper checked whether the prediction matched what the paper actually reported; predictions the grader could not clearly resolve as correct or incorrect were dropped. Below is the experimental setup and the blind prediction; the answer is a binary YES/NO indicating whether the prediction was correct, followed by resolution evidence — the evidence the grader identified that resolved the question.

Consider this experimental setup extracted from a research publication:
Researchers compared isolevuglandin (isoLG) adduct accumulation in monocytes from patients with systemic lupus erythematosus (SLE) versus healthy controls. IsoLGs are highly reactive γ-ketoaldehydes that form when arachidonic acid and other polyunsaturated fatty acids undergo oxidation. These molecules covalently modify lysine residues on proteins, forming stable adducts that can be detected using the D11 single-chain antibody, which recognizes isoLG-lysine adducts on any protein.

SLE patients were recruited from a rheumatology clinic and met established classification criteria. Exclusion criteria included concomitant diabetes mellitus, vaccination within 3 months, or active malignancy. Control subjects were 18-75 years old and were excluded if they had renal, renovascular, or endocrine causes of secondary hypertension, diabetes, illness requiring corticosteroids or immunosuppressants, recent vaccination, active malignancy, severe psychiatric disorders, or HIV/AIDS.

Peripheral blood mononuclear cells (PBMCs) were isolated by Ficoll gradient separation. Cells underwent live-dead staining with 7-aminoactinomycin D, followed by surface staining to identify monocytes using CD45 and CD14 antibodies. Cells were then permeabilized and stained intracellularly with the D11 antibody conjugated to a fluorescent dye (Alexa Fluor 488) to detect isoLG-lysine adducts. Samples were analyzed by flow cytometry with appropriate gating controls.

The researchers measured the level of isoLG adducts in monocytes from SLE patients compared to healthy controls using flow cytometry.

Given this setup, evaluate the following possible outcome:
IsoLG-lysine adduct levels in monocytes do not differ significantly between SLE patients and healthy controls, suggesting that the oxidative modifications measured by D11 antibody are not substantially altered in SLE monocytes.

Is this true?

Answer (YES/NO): NO